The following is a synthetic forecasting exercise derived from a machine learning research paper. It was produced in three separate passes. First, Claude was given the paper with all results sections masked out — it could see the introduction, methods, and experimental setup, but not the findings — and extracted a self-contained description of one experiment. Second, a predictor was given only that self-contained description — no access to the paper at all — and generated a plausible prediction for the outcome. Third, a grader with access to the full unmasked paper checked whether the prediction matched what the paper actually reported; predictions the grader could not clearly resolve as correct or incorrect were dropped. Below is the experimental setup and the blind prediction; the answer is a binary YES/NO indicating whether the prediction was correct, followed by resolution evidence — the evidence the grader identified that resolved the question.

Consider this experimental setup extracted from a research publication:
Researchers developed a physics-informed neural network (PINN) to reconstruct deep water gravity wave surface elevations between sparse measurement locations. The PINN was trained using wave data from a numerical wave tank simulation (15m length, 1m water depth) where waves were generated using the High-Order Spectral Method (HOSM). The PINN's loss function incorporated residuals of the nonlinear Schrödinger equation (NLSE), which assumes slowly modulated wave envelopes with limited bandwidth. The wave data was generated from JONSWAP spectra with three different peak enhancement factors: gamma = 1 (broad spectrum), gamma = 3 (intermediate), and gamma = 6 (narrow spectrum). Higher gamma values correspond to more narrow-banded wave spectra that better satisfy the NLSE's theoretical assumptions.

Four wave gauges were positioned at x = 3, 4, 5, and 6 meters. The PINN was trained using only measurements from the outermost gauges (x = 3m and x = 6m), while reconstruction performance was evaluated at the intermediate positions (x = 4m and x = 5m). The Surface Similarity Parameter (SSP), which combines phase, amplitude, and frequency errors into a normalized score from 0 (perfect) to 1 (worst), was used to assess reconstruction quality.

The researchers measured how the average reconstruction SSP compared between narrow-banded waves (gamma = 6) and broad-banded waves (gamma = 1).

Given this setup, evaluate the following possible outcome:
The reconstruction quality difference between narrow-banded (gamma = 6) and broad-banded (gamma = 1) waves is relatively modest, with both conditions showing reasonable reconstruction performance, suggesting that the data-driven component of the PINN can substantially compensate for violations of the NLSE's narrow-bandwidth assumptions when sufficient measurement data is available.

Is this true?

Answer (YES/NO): NO